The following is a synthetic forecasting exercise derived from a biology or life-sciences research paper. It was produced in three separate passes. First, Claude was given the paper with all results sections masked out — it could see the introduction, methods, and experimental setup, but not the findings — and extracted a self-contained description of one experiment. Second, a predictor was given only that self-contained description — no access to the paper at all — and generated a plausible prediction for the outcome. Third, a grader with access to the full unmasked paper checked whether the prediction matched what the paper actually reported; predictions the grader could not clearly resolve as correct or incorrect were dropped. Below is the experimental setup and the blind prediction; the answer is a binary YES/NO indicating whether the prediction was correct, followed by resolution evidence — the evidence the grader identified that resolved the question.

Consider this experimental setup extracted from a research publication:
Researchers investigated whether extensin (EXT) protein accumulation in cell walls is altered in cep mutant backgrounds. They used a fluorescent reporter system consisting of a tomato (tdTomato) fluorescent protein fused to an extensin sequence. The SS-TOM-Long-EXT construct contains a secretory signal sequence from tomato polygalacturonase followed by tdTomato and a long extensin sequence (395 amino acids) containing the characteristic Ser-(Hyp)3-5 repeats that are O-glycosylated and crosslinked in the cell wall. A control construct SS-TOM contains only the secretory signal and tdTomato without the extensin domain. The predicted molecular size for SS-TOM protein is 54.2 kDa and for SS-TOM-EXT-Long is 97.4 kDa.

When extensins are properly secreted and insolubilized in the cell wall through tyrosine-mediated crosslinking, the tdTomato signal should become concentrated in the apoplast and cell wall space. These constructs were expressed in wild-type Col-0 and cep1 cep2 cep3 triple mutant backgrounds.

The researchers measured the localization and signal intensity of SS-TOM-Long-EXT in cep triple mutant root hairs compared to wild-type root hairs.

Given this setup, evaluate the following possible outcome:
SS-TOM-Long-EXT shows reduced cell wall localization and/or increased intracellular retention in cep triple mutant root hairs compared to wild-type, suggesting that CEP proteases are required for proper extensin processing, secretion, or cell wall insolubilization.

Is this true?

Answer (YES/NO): YES